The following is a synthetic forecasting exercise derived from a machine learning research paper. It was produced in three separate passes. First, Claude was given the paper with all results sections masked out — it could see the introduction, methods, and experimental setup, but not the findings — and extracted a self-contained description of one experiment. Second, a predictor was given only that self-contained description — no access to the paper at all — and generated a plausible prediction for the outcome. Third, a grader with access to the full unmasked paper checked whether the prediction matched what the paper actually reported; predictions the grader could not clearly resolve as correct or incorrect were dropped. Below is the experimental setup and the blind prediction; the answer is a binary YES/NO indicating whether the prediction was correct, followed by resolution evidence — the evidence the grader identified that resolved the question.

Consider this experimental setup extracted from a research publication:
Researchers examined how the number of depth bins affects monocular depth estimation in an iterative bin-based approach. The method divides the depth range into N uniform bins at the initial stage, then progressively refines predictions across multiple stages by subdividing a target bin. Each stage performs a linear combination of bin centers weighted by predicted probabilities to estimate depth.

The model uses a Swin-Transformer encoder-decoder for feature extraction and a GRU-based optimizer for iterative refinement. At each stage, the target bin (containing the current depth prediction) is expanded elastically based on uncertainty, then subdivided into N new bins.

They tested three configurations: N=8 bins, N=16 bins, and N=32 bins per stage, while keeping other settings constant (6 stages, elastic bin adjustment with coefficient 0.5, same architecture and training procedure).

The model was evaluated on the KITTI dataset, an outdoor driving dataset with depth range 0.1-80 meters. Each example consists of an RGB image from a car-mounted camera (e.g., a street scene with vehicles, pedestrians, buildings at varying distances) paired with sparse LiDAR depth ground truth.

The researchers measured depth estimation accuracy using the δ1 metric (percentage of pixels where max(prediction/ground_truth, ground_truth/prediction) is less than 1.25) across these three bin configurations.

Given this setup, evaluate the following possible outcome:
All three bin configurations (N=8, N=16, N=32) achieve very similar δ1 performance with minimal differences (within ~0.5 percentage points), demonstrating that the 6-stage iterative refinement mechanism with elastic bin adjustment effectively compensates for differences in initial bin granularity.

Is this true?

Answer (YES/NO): YES